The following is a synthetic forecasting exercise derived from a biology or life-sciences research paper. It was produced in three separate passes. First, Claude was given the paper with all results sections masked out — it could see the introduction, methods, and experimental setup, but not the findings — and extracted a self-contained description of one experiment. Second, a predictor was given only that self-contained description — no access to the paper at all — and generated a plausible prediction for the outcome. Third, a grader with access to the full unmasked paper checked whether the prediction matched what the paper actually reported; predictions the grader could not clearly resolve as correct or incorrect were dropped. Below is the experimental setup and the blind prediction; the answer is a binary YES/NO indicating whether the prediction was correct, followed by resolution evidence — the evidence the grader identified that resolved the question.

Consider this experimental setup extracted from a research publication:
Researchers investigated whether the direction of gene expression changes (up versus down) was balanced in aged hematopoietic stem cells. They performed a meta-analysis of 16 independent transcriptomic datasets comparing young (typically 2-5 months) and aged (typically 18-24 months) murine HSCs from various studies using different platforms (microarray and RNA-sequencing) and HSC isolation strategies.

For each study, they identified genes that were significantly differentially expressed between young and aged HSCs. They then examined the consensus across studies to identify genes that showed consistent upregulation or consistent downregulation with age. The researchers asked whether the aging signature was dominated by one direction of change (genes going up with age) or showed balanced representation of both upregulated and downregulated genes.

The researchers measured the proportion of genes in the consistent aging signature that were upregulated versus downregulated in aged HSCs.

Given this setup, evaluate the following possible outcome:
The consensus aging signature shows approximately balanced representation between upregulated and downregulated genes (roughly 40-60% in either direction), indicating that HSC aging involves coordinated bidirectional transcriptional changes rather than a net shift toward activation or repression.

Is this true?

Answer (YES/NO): NO